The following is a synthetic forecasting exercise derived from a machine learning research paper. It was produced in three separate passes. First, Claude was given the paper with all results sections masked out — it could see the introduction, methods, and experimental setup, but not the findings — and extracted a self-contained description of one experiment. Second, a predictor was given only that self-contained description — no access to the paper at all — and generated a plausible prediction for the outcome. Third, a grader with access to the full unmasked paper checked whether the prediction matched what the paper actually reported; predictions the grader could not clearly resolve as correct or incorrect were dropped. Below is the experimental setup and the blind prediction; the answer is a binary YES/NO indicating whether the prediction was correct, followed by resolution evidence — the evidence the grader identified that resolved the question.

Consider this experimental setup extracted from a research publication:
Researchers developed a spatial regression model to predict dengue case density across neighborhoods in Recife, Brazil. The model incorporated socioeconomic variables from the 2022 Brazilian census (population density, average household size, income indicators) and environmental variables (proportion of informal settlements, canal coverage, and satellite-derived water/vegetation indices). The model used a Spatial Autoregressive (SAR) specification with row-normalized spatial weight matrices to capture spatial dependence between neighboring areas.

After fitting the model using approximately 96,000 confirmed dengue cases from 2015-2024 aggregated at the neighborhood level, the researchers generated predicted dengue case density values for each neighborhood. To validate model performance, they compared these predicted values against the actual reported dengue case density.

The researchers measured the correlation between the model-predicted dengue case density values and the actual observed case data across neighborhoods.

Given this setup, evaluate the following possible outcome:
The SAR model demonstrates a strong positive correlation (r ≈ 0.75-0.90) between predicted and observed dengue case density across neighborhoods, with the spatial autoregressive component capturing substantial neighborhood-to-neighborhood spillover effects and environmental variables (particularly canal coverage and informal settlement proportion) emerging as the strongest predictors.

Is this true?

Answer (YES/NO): NO